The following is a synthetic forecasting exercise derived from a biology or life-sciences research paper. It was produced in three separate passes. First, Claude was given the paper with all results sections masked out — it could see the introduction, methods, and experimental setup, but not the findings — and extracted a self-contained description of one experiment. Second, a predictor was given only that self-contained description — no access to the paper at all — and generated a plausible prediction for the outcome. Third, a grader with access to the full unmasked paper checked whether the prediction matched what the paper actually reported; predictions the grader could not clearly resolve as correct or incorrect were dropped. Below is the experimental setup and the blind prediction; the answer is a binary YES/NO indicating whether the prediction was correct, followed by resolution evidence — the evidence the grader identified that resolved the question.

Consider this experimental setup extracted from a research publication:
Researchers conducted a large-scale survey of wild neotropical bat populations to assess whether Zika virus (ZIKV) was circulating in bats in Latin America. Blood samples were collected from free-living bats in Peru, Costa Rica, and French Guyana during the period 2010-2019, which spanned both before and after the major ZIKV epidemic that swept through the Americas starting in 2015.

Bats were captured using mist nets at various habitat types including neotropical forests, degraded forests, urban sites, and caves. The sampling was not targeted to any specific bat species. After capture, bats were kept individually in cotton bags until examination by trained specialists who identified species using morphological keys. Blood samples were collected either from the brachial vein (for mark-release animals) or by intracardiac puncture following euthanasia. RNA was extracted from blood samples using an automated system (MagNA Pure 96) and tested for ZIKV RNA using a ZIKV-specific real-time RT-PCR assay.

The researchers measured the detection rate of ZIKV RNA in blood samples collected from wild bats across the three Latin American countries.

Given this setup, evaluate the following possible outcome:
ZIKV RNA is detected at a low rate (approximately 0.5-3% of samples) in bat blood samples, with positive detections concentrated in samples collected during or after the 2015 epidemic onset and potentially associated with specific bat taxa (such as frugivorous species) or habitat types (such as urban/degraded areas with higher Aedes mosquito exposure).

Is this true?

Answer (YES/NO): NO